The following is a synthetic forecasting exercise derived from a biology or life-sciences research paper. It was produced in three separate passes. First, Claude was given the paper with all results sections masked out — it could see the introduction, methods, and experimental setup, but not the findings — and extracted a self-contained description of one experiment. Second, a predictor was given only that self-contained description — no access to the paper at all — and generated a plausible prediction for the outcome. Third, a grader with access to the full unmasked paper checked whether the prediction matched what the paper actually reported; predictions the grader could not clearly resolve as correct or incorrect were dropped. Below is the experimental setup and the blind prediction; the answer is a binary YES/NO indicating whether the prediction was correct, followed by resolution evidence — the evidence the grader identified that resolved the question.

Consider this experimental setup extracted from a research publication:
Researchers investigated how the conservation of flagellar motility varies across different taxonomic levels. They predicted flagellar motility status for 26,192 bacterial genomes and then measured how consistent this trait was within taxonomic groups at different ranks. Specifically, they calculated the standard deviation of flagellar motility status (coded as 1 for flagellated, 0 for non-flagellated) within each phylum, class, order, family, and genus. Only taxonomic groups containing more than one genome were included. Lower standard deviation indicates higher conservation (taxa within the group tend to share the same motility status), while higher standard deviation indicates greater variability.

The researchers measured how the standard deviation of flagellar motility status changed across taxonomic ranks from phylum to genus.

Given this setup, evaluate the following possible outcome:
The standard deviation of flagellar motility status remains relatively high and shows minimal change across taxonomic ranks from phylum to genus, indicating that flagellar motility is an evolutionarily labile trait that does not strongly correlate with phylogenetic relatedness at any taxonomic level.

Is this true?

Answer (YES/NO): NO